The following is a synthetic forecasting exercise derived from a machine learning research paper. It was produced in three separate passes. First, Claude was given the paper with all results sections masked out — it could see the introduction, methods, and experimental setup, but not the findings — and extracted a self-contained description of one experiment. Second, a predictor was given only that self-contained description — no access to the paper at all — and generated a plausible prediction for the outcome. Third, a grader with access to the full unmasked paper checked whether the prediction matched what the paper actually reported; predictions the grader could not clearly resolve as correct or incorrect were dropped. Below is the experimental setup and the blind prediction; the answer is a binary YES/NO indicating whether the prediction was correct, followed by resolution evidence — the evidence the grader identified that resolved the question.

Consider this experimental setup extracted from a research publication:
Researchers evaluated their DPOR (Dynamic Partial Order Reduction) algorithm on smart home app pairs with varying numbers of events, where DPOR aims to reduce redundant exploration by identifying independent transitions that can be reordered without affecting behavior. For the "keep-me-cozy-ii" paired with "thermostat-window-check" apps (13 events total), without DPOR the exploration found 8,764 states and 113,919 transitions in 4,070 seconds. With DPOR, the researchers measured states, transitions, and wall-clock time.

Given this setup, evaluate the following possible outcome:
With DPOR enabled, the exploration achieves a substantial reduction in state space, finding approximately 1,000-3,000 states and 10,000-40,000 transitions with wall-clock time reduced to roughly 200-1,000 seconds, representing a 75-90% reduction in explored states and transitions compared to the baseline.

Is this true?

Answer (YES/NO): NO